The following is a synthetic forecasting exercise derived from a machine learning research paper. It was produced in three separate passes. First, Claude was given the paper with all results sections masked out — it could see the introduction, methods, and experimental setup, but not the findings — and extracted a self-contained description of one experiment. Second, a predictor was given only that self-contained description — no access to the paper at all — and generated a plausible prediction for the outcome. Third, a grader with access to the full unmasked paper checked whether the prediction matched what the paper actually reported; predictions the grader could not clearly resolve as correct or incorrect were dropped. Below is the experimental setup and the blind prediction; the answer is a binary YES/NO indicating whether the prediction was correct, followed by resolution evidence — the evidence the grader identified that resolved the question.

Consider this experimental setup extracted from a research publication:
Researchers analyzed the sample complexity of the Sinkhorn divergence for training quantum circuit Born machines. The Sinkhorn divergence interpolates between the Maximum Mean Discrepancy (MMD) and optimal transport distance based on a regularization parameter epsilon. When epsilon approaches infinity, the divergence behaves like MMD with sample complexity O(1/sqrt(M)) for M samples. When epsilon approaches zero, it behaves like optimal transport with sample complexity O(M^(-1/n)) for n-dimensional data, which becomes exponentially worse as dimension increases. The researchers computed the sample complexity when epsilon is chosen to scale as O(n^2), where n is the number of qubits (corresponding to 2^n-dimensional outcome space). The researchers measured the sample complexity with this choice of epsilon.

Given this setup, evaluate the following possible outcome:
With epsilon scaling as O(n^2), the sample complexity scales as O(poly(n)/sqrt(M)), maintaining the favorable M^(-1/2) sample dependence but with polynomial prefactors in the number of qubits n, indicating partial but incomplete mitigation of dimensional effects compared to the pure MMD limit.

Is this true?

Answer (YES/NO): YES